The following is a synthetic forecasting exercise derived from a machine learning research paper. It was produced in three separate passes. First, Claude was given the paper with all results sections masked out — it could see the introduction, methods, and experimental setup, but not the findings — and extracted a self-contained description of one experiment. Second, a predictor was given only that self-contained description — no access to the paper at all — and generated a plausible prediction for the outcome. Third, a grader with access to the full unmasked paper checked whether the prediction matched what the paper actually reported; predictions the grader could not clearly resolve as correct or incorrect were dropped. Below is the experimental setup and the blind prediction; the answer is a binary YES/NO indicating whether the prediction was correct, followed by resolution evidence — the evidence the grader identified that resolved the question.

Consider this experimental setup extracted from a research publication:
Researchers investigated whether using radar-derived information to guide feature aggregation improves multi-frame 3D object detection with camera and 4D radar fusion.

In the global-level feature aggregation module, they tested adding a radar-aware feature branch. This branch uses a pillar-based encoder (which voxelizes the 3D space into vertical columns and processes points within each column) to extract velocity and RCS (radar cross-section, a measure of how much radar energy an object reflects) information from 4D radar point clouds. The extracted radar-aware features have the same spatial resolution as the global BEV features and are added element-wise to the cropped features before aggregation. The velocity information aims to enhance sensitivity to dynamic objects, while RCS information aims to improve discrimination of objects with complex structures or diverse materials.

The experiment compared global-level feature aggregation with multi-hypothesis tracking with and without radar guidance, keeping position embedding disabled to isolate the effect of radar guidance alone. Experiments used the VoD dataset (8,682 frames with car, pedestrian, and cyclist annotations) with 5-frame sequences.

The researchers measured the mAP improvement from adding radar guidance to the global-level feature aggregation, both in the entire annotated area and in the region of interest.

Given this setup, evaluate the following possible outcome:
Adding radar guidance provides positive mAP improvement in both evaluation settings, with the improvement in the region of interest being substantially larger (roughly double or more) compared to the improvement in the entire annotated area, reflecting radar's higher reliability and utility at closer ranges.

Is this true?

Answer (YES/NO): YES